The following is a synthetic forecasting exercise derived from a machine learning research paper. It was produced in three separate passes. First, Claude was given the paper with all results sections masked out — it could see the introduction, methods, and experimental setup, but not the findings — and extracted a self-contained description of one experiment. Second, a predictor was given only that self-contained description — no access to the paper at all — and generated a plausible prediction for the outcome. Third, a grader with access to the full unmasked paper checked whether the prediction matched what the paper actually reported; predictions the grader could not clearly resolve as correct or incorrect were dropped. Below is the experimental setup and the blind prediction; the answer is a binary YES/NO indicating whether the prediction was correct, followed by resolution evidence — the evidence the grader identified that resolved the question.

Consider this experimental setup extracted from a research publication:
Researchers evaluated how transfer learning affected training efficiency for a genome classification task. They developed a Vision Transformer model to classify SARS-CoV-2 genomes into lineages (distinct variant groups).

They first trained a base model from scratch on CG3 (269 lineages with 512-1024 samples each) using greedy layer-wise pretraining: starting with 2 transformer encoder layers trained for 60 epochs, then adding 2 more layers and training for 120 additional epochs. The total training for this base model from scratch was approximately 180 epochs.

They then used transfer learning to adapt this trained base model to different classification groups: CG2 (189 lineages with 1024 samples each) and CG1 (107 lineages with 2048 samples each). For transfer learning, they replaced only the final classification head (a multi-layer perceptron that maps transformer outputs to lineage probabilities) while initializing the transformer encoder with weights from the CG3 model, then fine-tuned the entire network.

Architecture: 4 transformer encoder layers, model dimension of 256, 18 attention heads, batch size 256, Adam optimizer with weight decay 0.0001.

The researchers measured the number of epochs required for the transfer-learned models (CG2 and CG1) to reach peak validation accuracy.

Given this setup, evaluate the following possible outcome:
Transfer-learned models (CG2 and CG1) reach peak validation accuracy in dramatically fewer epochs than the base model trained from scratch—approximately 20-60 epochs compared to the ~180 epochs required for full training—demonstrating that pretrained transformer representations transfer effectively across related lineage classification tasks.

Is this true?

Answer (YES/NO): NO